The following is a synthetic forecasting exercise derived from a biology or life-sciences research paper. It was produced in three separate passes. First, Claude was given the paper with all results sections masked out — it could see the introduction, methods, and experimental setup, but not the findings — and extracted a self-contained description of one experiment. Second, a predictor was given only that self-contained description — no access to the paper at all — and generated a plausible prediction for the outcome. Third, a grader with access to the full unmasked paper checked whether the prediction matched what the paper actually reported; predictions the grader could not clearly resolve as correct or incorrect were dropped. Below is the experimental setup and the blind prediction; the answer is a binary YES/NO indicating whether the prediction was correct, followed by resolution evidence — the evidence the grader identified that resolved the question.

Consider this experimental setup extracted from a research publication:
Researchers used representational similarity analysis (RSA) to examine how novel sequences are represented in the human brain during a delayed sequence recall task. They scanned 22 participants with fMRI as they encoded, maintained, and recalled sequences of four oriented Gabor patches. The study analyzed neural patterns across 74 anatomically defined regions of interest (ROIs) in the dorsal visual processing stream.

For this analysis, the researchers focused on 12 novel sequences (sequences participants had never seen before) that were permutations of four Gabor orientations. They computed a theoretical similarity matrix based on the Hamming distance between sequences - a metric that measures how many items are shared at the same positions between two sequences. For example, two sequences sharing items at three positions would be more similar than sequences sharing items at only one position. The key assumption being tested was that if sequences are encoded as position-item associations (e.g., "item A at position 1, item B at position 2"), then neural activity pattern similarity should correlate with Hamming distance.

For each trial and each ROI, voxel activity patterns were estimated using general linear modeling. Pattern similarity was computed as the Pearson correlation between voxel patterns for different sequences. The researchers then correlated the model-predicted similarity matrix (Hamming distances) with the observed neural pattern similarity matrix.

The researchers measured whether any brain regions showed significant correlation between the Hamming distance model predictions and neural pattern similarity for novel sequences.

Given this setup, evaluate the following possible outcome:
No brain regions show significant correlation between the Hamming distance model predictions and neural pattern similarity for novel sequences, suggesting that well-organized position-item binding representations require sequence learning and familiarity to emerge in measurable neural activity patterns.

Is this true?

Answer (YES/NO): NO